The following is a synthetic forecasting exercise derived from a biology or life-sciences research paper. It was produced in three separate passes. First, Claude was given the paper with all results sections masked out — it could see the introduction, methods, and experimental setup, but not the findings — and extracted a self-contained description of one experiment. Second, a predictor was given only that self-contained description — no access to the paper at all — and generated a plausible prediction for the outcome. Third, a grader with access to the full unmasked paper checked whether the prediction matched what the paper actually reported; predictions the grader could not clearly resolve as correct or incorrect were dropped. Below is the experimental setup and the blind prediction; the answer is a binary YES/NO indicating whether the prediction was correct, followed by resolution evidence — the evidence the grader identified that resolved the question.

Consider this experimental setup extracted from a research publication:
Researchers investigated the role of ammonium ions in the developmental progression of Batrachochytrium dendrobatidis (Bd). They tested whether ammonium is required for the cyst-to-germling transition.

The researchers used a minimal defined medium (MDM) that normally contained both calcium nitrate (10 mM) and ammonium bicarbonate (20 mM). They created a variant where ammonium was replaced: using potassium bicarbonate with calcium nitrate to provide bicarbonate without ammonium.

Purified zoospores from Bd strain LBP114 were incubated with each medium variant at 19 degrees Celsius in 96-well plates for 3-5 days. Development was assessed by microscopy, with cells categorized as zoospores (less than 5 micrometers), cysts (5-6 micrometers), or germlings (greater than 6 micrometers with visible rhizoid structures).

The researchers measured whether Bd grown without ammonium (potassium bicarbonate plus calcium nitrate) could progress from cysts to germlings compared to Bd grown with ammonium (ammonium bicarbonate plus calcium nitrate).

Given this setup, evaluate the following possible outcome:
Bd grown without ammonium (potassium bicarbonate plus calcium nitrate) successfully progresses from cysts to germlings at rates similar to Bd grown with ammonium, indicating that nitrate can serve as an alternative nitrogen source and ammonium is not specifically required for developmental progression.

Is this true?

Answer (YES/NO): YES